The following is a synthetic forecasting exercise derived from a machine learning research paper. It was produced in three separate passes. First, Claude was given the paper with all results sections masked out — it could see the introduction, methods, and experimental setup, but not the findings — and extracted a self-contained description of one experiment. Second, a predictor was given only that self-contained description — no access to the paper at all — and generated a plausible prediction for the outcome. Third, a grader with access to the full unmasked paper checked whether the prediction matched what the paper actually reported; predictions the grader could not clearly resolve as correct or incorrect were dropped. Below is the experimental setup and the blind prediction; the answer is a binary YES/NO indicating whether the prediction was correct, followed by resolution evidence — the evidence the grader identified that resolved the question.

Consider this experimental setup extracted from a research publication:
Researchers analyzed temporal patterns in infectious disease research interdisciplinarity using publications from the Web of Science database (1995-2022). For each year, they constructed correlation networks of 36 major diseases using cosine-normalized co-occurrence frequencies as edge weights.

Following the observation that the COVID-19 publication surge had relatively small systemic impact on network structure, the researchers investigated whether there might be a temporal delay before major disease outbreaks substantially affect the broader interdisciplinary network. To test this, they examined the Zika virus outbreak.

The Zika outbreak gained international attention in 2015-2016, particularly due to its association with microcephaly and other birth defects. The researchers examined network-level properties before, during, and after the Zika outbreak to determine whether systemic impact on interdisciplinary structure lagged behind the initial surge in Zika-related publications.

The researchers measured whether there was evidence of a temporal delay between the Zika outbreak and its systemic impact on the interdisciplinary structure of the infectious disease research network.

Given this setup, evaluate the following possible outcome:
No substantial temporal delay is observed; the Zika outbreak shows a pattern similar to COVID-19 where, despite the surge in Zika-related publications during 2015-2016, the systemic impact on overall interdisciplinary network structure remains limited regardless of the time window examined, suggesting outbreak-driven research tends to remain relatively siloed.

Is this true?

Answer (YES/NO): NO